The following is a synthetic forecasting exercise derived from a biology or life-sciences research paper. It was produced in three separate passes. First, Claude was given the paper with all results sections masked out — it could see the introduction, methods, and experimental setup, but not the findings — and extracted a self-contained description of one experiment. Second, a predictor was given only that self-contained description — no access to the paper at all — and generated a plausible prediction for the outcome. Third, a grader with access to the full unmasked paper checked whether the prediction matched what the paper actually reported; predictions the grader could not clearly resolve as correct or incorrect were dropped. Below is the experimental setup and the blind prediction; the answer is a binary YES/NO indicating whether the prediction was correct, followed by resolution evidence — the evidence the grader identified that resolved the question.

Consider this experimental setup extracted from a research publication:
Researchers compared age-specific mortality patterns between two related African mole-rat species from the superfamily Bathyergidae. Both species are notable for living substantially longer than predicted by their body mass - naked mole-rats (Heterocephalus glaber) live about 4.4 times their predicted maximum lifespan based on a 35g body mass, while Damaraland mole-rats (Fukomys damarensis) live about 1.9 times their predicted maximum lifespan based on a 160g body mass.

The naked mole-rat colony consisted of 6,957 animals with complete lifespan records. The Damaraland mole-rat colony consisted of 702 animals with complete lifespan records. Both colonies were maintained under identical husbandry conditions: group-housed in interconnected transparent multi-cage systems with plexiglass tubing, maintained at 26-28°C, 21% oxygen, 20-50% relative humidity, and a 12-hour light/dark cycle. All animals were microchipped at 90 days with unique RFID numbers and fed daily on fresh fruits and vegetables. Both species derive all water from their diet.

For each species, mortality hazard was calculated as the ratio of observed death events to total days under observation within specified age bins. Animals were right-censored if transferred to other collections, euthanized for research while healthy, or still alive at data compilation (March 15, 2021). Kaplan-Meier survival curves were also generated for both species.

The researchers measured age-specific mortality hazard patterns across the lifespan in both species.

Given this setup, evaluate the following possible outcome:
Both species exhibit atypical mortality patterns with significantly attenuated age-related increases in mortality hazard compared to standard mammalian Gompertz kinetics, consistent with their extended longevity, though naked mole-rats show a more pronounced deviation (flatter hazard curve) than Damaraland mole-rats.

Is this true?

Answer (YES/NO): YES